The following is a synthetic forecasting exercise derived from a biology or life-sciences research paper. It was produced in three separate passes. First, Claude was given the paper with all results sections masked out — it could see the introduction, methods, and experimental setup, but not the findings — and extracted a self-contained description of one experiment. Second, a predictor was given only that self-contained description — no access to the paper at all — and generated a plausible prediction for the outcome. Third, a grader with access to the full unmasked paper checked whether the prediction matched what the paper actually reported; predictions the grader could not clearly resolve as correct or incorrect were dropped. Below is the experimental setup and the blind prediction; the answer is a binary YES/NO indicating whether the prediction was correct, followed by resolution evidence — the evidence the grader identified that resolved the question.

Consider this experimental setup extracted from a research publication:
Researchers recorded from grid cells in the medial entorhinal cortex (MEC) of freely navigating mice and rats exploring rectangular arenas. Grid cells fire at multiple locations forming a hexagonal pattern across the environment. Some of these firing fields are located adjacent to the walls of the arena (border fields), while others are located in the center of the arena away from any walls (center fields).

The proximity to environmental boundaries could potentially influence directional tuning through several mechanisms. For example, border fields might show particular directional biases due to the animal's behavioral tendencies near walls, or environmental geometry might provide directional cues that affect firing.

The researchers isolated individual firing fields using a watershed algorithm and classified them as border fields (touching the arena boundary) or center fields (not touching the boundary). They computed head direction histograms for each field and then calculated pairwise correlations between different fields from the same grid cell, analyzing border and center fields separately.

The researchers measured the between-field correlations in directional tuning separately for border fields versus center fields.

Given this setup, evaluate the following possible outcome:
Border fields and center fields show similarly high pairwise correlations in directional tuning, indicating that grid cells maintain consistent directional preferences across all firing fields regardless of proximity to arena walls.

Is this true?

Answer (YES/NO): NO